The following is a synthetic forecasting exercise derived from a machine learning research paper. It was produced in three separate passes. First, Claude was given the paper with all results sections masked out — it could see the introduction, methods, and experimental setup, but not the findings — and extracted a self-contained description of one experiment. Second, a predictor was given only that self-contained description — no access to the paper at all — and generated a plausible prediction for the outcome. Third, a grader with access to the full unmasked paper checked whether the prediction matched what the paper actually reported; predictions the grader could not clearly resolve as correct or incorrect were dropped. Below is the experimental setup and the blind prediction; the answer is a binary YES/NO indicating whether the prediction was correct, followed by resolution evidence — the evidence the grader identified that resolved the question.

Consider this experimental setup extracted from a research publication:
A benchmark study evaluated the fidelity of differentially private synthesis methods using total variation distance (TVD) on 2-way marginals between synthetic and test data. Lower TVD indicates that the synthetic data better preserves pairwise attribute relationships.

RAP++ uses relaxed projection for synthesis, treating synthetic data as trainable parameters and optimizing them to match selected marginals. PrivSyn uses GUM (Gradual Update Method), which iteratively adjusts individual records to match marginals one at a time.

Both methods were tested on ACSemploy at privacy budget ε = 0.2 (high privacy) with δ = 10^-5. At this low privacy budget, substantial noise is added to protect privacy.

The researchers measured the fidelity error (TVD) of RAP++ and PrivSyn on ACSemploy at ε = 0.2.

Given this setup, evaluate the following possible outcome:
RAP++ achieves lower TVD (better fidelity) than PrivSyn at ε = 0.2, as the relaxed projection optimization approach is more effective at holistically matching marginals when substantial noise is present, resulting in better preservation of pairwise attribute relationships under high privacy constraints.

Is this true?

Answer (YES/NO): NO